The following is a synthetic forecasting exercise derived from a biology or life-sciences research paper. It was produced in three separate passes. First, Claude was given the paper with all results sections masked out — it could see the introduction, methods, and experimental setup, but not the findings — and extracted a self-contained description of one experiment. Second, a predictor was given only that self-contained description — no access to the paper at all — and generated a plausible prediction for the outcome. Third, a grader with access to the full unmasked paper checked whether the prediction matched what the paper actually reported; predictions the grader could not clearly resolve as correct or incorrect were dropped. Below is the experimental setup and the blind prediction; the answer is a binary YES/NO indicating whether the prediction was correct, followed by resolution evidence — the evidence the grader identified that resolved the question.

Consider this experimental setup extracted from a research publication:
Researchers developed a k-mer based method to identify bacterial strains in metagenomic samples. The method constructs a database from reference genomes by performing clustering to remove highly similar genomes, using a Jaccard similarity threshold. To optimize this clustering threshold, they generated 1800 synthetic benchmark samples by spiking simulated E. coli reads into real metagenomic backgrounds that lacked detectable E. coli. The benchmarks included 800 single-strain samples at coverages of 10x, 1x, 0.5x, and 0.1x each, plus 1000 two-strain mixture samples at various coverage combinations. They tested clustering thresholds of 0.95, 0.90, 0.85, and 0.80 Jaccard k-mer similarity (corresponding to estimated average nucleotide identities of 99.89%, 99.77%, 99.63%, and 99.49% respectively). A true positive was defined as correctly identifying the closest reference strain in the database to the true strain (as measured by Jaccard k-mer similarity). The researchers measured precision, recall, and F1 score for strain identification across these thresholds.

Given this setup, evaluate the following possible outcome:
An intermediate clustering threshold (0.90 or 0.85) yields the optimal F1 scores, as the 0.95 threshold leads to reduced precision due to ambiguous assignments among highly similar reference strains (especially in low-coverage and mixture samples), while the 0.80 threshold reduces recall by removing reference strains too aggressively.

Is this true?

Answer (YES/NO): YES